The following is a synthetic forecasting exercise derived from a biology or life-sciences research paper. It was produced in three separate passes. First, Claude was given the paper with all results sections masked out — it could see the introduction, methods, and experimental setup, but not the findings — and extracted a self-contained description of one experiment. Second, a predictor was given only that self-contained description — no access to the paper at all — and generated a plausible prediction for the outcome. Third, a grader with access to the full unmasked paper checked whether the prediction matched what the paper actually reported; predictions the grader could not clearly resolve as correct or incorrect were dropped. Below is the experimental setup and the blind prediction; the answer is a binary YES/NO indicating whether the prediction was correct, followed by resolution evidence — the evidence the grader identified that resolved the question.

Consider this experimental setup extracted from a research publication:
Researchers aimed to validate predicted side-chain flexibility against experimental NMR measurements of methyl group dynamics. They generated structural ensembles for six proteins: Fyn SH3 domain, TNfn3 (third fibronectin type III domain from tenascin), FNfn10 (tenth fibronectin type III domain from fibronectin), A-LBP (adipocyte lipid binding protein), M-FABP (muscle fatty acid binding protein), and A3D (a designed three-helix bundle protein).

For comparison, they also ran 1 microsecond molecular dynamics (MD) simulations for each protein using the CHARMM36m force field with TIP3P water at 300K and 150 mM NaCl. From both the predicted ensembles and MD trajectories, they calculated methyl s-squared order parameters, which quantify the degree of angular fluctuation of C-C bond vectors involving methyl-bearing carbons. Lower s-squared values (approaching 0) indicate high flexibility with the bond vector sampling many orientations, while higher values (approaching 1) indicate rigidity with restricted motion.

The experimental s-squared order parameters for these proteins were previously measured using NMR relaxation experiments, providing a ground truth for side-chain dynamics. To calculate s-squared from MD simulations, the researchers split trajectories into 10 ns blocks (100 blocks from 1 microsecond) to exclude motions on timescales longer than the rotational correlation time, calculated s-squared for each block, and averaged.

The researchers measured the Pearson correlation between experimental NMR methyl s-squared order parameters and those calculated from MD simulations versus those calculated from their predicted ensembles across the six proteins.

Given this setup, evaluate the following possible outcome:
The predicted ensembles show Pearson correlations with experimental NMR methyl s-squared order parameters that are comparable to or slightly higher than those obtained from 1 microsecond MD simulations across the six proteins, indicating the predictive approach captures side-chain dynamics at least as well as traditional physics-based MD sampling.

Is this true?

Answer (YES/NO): YES